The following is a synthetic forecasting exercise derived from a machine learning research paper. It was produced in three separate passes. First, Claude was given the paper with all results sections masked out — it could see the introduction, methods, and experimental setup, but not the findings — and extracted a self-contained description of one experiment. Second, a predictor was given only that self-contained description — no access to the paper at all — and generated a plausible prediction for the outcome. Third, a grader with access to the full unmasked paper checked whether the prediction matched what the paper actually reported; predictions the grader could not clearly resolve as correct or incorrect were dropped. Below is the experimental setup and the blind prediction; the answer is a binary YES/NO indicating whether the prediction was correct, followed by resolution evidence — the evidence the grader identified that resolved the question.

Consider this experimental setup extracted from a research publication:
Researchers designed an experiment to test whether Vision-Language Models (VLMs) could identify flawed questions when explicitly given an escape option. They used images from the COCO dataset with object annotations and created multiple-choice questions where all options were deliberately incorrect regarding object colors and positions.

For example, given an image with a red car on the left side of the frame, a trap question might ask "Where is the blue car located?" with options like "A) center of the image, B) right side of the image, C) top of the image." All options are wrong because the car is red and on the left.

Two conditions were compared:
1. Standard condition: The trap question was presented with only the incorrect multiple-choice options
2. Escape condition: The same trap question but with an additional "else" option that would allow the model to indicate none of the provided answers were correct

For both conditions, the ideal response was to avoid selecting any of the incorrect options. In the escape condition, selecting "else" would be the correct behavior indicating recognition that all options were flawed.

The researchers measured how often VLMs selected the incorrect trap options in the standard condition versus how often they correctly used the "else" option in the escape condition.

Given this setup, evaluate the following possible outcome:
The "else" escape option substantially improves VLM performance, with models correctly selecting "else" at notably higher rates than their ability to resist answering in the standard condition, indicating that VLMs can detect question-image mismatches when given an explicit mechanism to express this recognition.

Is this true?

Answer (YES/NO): NO